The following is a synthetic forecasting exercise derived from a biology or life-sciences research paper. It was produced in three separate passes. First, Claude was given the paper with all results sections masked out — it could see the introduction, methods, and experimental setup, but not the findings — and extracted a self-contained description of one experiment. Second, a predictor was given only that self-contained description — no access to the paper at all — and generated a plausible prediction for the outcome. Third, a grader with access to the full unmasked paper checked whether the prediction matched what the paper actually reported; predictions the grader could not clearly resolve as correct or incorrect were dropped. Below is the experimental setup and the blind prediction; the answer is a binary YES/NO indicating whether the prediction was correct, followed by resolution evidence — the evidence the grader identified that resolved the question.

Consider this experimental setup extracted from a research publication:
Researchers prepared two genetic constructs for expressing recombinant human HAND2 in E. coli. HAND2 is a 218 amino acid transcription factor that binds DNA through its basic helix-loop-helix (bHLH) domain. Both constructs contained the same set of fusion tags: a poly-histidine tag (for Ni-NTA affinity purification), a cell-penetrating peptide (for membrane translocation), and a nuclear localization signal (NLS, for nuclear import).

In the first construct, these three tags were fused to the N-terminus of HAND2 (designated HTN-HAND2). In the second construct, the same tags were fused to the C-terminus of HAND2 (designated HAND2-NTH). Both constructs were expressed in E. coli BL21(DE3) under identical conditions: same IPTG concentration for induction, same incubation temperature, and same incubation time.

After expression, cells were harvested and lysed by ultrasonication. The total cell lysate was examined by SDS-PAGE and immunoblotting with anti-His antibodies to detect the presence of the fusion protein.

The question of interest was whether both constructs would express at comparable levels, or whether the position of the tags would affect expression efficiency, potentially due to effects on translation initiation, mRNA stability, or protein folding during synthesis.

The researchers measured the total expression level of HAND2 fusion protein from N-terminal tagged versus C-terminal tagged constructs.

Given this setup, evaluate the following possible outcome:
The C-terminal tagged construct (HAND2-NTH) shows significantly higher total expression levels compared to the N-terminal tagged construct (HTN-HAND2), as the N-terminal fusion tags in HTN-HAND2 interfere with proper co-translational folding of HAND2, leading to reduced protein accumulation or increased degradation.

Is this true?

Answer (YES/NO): NO